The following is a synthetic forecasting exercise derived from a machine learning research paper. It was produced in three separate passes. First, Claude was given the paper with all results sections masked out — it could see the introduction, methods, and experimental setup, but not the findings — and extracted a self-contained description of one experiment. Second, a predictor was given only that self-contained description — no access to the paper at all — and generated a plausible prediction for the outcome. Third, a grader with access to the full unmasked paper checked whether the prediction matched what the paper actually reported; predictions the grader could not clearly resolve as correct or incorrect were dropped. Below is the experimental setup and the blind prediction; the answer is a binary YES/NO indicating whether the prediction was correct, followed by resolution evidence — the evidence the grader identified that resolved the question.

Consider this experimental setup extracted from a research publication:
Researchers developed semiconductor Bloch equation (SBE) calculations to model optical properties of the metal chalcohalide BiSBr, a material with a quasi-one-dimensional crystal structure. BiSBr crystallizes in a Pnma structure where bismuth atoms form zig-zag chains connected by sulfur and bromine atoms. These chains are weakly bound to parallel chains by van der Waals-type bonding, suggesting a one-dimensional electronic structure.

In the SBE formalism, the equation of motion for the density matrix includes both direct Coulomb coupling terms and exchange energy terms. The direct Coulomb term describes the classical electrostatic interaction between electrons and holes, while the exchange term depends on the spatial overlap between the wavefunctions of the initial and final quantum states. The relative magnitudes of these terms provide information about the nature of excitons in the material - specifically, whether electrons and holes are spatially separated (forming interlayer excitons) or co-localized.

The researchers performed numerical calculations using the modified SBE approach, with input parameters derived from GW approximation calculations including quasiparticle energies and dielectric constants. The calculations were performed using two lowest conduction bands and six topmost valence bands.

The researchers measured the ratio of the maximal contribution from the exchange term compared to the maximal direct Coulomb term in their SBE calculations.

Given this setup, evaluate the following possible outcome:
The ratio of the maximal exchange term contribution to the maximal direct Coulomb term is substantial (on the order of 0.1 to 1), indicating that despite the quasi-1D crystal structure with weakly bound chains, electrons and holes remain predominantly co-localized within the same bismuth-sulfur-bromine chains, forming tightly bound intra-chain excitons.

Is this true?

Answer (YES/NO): NO